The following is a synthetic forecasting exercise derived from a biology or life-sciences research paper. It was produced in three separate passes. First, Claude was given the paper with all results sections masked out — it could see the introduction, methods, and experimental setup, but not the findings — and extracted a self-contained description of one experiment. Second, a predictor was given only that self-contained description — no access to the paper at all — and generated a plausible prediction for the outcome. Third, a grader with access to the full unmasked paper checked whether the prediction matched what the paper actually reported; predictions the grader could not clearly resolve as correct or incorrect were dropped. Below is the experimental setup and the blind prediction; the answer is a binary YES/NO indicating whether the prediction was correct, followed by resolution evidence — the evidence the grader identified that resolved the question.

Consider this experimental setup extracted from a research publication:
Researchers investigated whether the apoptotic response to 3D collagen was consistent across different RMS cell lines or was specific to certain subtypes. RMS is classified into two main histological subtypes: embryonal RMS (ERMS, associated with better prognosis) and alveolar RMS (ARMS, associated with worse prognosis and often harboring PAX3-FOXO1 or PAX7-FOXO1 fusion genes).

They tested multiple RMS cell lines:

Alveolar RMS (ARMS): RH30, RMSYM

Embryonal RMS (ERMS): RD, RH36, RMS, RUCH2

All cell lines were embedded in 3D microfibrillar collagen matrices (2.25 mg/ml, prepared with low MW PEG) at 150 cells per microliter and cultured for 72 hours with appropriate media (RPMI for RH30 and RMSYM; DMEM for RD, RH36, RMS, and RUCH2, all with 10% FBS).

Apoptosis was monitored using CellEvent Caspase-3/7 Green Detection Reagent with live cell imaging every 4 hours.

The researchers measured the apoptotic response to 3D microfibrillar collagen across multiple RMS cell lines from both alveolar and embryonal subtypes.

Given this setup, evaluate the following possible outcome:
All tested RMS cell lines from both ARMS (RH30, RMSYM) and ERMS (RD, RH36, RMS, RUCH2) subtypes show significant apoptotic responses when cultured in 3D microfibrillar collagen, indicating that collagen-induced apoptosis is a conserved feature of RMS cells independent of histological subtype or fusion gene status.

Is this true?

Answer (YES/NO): NO